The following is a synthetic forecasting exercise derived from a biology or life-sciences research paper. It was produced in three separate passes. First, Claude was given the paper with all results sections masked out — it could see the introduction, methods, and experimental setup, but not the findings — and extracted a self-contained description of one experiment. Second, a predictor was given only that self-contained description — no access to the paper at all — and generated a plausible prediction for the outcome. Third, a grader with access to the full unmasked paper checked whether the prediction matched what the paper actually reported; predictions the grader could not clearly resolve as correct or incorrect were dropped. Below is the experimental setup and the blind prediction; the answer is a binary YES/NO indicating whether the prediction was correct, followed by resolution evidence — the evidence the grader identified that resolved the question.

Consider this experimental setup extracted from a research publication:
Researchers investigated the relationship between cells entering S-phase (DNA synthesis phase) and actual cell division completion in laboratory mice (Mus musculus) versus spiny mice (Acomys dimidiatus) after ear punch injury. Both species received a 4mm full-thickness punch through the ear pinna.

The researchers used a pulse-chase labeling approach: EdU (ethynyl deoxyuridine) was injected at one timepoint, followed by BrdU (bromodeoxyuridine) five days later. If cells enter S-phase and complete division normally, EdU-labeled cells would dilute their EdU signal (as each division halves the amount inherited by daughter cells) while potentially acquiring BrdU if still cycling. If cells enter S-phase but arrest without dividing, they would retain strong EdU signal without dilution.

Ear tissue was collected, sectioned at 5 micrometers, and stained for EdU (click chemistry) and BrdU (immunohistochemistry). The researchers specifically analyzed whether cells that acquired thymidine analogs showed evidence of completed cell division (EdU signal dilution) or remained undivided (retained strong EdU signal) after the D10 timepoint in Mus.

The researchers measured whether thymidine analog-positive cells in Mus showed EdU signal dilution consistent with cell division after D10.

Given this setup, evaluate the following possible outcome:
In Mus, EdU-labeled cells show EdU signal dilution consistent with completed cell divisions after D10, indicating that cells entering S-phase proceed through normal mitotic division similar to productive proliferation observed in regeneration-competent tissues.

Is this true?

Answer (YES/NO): NO